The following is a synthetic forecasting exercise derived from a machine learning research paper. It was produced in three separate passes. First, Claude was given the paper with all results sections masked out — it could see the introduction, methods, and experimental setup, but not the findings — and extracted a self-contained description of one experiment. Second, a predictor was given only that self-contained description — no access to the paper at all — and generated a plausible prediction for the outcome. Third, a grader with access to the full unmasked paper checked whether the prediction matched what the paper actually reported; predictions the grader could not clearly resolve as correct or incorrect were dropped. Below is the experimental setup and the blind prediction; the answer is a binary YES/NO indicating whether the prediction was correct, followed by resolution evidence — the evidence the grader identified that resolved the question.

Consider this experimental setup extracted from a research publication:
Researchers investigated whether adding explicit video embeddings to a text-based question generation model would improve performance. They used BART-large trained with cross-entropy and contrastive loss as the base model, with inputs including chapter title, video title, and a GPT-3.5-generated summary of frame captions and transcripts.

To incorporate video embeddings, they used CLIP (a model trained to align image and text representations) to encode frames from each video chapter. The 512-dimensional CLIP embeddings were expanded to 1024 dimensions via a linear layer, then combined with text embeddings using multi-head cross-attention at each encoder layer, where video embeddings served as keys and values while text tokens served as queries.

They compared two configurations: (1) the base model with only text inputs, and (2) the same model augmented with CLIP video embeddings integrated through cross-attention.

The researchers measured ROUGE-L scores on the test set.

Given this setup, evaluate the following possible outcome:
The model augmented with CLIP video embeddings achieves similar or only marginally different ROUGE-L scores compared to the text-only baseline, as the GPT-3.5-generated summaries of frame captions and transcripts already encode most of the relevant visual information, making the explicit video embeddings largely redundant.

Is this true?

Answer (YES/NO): NO